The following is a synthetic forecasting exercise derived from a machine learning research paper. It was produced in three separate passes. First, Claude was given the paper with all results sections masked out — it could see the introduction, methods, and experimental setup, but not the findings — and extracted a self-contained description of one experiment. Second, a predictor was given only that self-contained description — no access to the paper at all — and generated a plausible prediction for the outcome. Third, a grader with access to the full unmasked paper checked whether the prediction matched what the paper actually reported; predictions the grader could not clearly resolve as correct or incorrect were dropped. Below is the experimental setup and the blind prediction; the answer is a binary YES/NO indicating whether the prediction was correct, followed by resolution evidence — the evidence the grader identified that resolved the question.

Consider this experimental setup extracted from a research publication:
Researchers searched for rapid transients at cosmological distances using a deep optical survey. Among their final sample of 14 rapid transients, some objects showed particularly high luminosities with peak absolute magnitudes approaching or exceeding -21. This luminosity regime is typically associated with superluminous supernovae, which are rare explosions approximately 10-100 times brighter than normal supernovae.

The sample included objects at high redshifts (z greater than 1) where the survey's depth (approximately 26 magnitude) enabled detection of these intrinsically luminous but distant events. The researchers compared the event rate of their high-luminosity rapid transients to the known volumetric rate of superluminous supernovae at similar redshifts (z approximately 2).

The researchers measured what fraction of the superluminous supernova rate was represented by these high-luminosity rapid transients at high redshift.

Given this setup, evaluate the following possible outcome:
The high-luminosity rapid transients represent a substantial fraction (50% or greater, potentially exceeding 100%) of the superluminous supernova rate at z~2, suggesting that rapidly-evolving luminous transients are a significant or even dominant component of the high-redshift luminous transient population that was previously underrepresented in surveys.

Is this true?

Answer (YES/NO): NO